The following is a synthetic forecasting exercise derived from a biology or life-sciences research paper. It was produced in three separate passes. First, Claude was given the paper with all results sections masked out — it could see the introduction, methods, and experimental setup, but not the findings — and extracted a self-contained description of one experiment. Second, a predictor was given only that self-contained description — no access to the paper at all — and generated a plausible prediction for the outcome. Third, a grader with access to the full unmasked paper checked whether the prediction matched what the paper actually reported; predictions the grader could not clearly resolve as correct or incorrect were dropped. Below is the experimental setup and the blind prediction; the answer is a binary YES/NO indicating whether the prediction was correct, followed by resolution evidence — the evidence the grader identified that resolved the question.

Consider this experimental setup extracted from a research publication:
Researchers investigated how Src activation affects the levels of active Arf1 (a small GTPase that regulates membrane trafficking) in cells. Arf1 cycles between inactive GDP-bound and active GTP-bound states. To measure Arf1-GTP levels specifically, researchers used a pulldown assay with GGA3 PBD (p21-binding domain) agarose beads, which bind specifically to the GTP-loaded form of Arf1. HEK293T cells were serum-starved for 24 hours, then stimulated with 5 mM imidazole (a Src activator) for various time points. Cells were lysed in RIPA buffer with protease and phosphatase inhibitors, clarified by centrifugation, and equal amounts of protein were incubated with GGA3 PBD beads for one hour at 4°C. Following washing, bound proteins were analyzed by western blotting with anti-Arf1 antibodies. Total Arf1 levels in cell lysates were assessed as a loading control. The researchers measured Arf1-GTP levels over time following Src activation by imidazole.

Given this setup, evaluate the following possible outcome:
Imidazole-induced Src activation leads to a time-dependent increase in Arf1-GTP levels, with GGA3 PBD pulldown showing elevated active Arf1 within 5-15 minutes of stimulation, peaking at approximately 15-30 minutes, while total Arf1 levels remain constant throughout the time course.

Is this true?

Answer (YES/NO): NO